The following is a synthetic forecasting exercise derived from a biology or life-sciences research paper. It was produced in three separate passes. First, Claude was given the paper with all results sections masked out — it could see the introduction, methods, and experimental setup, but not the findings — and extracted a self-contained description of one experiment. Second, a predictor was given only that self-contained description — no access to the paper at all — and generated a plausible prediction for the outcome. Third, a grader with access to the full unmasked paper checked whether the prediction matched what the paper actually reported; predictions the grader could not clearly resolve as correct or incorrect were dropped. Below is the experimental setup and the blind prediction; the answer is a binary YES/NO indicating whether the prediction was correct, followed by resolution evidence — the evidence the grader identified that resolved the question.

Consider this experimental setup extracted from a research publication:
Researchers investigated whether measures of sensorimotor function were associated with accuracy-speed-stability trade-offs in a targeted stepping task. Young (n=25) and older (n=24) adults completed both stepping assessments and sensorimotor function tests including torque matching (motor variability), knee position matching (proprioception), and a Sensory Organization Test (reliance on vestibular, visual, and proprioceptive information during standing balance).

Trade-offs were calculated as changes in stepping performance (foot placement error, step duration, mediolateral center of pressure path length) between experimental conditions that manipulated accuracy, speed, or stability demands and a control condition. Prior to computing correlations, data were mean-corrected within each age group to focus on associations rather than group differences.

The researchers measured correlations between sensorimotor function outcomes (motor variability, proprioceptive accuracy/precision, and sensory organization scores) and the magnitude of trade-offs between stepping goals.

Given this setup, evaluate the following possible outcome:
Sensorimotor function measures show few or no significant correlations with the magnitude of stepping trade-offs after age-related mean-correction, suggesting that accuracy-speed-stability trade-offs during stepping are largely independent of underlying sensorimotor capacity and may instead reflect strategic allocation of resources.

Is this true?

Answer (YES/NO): YES